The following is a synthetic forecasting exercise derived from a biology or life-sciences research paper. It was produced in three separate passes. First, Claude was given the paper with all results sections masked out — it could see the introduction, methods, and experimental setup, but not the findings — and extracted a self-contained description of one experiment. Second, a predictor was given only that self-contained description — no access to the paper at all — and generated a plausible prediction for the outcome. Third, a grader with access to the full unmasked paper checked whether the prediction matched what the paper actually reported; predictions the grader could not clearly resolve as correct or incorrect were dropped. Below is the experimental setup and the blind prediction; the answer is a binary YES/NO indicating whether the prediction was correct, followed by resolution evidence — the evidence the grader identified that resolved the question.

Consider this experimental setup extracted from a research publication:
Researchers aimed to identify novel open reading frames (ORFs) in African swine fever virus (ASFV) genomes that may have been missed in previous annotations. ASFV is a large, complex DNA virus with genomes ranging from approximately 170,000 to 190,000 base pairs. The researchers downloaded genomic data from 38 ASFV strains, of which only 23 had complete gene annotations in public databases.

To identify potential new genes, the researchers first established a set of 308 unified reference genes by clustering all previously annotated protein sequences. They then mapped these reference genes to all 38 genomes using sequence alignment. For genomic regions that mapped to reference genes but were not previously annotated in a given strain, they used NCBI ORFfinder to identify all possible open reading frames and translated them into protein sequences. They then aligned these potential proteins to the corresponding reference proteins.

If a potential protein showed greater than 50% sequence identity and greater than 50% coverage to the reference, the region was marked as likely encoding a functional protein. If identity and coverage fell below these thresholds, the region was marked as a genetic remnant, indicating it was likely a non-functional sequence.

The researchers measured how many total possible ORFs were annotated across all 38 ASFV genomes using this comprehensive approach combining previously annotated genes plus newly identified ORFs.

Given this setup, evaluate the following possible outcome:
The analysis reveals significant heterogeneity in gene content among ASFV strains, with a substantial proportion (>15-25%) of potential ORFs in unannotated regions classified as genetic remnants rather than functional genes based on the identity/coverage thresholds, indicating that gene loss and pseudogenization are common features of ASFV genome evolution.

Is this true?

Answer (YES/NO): NO